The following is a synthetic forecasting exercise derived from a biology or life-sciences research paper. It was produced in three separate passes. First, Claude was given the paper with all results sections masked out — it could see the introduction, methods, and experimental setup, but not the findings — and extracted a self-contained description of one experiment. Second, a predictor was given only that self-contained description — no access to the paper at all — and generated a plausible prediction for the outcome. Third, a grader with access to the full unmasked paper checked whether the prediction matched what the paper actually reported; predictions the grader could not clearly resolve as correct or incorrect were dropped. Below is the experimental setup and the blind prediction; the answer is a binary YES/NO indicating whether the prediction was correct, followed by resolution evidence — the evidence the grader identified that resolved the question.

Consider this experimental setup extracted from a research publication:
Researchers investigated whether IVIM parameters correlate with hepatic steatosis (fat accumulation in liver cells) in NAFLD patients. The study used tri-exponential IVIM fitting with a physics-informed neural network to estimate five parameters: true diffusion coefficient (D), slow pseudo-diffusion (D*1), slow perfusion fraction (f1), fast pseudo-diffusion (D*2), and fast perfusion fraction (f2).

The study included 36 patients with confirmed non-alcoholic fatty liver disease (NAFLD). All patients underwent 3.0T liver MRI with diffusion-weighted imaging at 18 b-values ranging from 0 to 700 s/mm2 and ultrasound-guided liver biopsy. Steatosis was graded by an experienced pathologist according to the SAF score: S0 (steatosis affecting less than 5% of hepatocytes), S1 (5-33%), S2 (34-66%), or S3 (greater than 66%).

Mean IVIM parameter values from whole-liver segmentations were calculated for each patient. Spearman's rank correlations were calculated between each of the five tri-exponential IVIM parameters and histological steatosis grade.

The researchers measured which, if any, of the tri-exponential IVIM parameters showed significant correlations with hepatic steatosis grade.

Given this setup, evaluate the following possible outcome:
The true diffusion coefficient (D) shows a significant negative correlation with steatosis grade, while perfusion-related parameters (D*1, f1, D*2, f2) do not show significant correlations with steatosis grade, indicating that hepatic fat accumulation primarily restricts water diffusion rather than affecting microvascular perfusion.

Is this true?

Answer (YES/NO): NO